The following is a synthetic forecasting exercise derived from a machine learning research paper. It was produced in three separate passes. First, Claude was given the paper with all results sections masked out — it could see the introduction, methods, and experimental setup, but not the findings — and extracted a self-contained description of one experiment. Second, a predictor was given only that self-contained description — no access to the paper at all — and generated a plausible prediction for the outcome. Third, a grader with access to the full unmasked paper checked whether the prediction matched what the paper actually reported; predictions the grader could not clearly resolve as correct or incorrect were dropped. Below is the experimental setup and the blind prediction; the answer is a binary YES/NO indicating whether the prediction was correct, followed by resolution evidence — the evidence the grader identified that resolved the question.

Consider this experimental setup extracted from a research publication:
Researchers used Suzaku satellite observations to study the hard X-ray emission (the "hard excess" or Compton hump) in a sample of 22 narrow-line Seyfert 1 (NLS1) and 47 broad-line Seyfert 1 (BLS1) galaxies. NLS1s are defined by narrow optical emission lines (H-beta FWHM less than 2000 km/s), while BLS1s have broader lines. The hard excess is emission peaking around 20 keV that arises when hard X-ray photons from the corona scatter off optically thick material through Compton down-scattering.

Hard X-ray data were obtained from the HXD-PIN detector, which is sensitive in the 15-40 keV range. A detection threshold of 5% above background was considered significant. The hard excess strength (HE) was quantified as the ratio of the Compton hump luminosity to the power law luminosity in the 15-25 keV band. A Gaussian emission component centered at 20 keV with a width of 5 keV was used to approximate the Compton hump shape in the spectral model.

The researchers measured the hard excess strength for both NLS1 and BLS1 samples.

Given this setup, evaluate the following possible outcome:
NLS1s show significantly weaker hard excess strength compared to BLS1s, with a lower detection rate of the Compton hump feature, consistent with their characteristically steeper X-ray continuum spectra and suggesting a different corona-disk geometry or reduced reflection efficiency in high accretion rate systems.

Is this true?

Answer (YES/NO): NO